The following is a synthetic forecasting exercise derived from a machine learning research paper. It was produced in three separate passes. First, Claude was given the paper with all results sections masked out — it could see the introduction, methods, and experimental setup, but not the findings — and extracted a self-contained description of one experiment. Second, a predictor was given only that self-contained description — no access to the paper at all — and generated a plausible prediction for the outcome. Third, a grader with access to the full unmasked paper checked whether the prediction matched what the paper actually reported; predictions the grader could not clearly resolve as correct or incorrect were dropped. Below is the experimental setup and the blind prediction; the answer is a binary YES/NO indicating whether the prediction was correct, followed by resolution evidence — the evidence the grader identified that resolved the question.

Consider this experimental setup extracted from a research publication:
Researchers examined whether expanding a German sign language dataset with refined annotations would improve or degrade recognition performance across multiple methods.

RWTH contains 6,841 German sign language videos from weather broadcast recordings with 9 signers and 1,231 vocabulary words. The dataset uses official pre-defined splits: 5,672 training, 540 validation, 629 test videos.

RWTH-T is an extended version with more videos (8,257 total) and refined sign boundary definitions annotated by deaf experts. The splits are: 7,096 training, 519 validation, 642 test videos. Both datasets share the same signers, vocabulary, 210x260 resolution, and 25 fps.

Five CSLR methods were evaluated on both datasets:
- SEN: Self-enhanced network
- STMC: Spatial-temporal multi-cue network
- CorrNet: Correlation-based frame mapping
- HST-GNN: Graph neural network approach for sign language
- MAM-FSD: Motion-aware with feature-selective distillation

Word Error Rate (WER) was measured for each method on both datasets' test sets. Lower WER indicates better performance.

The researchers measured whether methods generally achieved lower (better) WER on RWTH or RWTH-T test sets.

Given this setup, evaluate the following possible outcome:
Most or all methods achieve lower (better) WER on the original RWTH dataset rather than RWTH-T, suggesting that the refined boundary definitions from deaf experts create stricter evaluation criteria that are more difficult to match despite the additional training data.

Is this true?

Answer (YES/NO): YES